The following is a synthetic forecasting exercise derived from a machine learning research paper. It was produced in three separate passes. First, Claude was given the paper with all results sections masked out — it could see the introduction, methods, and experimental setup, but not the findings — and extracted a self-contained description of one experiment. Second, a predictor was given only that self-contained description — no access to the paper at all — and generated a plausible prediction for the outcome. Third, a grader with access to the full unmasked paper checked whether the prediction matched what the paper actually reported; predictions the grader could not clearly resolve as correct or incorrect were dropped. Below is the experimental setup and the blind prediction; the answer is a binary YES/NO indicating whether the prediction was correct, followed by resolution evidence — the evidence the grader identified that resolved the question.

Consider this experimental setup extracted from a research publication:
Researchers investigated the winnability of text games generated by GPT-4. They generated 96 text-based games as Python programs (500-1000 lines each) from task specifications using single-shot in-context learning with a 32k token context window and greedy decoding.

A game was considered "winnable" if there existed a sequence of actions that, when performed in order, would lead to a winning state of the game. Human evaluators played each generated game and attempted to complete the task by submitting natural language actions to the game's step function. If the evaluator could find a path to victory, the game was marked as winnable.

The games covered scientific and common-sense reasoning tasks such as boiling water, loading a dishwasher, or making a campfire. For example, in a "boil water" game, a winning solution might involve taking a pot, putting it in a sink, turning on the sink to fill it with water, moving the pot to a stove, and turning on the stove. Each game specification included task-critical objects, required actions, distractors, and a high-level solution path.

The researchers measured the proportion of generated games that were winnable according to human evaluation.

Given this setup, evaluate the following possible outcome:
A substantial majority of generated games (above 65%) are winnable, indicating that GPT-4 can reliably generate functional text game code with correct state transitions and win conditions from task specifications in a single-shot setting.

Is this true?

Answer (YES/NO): NO